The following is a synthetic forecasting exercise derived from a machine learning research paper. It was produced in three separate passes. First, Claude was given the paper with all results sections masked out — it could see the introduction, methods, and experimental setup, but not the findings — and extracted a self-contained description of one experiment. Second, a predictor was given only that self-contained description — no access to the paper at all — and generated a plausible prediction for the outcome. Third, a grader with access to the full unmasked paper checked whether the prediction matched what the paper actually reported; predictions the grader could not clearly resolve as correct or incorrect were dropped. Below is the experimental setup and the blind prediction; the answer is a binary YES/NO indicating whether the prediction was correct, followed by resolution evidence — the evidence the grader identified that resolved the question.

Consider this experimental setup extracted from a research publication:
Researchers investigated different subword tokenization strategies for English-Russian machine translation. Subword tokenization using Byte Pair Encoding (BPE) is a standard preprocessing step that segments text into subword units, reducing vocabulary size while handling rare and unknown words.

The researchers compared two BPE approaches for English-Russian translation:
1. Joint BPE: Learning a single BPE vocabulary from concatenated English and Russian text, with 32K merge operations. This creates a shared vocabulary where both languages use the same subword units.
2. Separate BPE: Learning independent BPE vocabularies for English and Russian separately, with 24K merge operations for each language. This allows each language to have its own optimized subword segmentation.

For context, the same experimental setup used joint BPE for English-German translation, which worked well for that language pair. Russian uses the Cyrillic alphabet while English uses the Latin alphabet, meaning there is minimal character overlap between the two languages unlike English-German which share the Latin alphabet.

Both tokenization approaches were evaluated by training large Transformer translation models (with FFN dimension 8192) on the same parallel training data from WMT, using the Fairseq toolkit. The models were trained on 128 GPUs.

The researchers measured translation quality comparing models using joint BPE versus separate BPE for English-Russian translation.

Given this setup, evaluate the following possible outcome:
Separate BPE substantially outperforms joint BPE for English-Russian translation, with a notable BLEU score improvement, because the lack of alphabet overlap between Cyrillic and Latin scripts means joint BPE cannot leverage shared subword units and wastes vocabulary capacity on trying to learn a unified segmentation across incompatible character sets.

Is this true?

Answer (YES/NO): YES